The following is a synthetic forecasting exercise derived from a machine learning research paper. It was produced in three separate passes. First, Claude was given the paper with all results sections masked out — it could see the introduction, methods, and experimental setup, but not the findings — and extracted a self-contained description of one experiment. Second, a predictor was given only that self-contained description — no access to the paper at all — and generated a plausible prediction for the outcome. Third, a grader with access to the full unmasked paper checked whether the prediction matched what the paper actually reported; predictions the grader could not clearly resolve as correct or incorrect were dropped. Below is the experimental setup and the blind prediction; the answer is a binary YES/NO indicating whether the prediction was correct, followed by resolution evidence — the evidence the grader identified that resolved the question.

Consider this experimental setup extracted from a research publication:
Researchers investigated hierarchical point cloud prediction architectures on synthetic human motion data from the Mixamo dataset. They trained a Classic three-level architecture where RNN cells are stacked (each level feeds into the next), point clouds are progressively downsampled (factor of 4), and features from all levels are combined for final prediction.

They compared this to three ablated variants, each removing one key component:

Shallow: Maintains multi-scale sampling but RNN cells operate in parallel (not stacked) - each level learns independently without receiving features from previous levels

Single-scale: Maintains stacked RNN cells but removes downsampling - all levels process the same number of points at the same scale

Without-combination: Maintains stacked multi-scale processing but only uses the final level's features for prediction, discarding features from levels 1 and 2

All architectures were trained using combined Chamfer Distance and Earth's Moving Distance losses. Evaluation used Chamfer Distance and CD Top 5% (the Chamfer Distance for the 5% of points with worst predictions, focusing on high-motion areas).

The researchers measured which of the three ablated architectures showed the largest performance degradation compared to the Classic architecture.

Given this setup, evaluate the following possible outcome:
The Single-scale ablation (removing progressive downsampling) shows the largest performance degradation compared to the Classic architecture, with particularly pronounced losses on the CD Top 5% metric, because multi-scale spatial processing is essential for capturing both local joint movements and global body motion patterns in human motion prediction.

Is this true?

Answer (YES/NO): NO